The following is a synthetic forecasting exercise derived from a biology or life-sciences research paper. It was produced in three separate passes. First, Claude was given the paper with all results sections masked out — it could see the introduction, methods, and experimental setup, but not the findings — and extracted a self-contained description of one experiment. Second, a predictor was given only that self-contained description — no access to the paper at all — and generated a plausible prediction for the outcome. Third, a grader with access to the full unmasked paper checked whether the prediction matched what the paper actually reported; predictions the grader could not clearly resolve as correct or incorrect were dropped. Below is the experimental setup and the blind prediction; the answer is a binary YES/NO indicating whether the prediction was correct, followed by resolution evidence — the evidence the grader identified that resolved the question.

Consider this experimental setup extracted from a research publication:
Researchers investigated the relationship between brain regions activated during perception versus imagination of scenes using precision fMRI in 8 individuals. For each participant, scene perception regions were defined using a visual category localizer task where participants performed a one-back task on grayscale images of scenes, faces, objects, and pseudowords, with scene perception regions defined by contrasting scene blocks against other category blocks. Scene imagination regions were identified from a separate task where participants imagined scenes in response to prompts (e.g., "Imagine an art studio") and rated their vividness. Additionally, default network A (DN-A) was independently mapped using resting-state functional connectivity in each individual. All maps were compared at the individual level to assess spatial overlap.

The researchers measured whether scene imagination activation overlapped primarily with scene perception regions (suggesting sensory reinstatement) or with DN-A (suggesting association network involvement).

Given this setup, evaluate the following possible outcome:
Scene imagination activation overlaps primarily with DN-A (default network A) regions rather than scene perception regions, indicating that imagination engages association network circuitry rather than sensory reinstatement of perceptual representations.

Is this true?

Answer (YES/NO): NO